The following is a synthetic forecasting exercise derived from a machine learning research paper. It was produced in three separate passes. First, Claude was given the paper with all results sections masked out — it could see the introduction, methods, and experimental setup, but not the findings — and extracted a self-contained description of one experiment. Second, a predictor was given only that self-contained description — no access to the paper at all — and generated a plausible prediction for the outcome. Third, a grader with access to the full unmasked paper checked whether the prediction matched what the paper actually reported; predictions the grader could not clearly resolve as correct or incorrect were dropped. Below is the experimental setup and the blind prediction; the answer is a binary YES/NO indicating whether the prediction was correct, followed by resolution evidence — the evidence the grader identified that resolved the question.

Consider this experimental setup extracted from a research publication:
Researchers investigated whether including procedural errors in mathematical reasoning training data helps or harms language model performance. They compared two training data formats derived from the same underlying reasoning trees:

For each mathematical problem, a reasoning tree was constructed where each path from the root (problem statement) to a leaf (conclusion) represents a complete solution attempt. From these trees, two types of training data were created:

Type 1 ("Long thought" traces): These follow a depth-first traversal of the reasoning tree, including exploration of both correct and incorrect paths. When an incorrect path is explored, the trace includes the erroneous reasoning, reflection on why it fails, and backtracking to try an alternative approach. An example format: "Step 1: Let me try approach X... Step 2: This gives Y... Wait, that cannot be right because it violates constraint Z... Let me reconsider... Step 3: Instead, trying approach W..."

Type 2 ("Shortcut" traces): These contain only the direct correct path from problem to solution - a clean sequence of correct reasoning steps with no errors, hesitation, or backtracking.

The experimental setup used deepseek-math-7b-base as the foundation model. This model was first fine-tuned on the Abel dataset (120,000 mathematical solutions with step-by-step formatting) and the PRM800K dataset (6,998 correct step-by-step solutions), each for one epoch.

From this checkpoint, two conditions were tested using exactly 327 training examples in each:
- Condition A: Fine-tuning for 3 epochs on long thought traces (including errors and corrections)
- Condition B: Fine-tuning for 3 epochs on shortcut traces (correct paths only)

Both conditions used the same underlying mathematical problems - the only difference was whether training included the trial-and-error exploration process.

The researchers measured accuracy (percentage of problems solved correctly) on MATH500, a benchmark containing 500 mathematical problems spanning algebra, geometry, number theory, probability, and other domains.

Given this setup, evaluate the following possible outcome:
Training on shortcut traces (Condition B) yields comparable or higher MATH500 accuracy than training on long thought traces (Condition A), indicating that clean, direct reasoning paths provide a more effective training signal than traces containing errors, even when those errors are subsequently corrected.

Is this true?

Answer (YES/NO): NO